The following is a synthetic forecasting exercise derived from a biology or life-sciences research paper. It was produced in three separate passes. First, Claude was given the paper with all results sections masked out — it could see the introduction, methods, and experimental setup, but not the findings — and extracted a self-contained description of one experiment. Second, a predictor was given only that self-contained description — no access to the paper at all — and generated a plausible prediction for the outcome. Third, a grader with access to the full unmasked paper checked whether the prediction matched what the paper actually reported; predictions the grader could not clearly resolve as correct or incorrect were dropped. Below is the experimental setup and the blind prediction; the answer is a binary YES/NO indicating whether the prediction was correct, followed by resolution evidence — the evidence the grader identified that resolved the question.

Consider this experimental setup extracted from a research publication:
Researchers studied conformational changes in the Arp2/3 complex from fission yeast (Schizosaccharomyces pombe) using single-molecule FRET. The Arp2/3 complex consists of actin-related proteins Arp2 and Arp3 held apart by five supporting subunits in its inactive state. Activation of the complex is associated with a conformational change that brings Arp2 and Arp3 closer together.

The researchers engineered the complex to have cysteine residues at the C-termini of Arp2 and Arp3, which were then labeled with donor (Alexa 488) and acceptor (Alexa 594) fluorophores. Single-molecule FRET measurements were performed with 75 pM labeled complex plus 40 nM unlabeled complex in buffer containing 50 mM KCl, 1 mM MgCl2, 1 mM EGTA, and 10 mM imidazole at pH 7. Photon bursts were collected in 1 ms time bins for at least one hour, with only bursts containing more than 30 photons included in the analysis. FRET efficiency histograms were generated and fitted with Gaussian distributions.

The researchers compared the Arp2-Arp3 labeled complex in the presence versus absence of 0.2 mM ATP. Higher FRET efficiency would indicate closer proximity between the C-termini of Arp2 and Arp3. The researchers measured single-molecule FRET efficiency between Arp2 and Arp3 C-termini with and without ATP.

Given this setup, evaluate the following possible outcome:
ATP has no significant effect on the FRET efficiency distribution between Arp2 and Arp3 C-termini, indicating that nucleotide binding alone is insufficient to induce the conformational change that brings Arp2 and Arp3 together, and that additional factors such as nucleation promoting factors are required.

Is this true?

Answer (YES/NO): YES